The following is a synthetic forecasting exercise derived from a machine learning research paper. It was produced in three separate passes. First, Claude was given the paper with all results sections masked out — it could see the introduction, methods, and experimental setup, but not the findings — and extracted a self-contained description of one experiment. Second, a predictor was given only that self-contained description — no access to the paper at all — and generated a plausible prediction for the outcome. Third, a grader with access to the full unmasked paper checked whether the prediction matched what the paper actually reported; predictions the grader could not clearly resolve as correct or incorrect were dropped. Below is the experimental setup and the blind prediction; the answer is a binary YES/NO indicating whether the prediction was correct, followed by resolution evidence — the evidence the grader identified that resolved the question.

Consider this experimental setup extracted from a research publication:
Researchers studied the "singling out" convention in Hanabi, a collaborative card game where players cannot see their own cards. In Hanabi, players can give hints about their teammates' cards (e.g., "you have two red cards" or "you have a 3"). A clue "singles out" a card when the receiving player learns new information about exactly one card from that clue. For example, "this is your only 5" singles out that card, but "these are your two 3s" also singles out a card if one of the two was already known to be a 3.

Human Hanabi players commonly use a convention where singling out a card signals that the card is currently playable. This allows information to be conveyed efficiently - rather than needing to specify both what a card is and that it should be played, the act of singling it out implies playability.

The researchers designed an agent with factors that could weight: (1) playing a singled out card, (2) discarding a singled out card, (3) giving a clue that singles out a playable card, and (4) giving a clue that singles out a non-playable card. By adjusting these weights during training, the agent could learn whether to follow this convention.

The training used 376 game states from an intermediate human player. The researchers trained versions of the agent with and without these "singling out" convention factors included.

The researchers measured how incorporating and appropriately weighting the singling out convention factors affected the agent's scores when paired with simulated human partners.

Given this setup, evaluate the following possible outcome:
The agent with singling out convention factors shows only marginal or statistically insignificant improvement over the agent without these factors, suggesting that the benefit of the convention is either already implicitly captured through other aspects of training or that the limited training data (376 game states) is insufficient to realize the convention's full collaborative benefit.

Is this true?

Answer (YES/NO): NO